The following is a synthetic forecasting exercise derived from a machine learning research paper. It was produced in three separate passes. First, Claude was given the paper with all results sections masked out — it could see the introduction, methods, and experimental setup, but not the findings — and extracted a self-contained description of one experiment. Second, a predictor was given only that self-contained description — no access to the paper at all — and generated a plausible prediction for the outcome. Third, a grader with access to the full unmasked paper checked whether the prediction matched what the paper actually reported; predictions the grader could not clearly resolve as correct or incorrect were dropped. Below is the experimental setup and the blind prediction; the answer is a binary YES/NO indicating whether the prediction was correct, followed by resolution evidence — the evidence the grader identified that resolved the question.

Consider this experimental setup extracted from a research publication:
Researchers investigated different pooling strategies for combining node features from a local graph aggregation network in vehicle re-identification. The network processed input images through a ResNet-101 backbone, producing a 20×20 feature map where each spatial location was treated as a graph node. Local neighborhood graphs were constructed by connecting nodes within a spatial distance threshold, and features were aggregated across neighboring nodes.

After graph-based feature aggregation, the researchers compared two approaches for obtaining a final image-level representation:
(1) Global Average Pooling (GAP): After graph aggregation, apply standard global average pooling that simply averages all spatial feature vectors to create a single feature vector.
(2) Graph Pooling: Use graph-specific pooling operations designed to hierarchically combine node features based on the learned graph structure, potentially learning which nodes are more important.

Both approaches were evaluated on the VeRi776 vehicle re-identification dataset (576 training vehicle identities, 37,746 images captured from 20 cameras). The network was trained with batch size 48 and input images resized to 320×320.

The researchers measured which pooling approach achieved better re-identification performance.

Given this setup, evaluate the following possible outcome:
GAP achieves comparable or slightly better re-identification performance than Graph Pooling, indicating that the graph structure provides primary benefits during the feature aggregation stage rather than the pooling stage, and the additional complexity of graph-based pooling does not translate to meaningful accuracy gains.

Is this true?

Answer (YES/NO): YES